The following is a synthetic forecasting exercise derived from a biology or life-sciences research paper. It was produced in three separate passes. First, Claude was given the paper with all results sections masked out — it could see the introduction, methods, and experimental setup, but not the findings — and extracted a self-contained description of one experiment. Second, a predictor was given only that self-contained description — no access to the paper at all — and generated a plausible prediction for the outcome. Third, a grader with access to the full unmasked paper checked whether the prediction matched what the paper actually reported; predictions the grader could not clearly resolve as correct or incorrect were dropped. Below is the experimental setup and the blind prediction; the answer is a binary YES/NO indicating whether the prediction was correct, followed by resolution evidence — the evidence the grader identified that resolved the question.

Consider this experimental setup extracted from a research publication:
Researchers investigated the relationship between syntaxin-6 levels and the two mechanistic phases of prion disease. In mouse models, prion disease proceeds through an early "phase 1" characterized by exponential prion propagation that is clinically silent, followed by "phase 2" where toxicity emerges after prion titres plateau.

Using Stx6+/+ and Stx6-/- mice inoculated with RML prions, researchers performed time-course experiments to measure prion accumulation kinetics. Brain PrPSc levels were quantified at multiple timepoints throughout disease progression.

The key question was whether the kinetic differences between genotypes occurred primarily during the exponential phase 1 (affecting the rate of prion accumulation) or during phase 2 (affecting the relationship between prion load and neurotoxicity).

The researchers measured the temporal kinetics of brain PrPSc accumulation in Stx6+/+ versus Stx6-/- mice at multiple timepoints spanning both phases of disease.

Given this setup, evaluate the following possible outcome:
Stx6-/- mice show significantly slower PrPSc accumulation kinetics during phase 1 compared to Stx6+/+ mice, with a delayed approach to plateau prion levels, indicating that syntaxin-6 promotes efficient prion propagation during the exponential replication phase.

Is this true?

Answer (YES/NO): NO